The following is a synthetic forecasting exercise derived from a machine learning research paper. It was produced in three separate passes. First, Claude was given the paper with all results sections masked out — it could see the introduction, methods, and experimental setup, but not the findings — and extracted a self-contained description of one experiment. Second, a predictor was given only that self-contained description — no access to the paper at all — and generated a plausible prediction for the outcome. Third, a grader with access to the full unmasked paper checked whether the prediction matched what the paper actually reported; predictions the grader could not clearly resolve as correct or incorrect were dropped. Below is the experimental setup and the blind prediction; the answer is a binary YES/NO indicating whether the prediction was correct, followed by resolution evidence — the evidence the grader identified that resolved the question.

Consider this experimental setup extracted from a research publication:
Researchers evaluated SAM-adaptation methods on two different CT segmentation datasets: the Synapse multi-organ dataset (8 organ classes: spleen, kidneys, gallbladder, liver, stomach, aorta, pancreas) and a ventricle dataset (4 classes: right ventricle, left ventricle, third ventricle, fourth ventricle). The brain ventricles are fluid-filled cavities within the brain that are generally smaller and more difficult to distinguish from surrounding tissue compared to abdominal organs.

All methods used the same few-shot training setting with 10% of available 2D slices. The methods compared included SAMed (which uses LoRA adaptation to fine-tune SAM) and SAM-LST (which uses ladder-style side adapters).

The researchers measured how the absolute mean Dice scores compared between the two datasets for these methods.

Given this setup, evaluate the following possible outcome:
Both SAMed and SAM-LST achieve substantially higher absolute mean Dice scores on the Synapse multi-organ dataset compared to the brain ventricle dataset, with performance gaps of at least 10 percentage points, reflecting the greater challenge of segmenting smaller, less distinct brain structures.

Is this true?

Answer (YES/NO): NO